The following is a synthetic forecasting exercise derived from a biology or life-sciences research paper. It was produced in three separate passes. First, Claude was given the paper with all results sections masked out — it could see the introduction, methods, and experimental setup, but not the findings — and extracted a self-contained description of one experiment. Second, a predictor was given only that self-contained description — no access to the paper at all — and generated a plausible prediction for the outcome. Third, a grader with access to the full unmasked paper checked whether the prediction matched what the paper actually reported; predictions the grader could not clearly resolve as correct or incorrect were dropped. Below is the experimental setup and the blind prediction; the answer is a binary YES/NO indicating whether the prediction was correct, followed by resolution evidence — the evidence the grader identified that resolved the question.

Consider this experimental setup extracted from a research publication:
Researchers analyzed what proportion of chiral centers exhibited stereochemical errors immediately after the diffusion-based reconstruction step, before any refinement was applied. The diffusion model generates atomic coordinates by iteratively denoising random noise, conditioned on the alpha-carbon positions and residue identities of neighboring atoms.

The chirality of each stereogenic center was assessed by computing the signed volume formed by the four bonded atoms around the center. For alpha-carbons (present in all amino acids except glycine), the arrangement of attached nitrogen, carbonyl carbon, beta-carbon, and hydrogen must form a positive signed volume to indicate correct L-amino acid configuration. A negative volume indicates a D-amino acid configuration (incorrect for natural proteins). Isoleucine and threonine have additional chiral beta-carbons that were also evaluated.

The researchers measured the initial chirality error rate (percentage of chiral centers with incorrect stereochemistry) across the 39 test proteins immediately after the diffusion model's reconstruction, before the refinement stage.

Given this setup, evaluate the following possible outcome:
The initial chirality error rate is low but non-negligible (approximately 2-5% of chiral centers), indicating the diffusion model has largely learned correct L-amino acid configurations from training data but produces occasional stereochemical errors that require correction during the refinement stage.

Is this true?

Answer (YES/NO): NO